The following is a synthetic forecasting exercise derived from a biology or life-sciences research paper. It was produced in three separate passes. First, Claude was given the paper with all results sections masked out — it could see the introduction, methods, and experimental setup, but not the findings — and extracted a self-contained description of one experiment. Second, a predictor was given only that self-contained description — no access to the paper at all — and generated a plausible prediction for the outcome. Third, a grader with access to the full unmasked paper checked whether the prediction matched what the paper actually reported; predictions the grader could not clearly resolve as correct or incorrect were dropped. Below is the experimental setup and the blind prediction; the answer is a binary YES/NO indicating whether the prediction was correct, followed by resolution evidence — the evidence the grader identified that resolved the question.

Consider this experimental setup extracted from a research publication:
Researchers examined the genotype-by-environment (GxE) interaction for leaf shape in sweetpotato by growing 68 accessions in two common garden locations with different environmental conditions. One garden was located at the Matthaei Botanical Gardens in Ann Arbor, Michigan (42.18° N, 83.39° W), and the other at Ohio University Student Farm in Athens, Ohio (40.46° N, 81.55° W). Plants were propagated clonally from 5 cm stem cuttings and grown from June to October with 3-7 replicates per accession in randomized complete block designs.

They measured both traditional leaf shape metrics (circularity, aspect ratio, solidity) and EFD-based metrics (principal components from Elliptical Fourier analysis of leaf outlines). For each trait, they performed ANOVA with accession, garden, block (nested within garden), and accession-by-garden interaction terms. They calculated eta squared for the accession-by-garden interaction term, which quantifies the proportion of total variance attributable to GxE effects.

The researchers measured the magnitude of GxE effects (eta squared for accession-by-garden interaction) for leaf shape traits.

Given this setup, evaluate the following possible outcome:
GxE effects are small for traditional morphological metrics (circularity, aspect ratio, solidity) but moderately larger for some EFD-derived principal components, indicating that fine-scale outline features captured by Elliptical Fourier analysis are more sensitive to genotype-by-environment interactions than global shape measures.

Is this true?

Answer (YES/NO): NO